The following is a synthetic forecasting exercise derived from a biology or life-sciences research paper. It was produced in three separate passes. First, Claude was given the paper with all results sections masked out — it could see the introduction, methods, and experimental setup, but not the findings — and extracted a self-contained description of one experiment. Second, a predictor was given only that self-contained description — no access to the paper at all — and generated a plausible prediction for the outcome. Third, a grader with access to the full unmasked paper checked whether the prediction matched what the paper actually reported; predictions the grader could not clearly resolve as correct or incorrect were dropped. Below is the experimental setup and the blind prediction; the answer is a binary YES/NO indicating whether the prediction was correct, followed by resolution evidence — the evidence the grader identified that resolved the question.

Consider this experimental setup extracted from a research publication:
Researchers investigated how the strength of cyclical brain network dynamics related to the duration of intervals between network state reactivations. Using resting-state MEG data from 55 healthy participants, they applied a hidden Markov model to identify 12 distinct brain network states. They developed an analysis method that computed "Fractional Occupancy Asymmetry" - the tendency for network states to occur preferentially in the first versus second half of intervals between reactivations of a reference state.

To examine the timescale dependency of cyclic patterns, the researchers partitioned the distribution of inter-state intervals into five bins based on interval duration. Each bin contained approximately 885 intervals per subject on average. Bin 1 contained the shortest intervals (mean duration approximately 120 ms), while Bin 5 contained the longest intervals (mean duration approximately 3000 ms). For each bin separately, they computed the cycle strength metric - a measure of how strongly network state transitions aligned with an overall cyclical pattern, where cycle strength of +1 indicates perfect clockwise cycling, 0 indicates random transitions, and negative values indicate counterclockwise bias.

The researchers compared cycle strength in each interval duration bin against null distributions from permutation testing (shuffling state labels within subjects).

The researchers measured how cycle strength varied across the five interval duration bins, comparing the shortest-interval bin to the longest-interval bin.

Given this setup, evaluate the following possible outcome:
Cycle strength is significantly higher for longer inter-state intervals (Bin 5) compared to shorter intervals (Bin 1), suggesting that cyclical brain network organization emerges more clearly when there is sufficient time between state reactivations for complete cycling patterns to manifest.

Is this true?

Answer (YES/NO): YES